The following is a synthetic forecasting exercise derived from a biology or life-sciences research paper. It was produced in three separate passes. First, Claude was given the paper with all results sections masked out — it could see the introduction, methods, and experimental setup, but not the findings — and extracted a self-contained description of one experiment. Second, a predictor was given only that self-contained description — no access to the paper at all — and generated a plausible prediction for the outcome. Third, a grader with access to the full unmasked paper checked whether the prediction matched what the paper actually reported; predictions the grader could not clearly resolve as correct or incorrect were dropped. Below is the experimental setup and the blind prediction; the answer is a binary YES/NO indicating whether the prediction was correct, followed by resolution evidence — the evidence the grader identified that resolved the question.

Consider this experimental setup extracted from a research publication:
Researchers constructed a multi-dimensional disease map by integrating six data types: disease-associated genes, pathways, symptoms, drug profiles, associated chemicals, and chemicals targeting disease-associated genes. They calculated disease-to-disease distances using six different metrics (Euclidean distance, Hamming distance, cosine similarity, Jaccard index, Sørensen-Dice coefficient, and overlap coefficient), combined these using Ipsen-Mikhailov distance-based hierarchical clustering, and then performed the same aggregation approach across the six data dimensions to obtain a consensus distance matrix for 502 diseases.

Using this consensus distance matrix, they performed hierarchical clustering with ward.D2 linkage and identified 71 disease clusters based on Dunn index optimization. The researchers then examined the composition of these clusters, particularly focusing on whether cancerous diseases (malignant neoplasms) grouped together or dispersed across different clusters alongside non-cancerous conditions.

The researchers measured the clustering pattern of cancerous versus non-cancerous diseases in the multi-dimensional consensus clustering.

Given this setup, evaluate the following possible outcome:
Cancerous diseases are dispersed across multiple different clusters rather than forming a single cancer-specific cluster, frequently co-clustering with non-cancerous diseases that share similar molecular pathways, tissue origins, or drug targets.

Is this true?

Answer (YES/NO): NO